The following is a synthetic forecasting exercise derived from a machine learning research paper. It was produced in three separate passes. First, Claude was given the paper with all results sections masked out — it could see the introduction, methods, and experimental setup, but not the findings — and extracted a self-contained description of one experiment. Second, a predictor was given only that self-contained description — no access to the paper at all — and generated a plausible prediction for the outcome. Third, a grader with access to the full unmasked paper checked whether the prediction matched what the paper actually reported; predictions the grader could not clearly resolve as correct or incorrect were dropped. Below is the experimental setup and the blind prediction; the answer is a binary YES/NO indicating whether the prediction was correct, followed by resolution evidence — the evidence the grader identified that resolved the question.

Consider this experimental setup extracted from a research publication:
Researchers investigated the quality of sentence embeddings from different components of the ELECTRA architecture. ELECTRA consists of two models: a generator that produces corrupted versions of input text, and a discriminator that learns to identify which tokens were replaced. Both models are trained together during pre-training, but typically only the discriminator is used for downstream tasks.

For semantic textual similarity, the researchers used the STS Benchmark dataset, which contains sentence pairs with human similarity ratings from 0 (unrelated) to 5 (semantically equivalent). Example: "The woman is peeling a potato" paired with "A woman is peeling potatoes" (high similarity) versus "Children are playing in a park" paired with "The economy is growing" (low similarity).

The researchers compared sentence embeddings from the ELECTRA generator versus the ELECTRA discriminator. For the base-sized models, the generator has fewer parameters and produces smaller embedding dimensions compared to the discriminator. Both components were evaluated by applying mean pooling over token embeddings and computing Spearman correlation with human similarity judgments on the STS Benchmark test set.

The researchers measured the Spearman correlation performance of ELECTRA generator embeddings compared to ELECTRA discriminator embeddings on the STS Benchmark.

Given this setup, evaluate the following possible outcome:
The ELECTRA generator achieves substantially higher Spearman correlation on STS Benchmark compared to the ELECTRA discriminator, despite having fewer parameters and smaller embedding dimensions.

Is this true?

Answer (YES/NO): YES